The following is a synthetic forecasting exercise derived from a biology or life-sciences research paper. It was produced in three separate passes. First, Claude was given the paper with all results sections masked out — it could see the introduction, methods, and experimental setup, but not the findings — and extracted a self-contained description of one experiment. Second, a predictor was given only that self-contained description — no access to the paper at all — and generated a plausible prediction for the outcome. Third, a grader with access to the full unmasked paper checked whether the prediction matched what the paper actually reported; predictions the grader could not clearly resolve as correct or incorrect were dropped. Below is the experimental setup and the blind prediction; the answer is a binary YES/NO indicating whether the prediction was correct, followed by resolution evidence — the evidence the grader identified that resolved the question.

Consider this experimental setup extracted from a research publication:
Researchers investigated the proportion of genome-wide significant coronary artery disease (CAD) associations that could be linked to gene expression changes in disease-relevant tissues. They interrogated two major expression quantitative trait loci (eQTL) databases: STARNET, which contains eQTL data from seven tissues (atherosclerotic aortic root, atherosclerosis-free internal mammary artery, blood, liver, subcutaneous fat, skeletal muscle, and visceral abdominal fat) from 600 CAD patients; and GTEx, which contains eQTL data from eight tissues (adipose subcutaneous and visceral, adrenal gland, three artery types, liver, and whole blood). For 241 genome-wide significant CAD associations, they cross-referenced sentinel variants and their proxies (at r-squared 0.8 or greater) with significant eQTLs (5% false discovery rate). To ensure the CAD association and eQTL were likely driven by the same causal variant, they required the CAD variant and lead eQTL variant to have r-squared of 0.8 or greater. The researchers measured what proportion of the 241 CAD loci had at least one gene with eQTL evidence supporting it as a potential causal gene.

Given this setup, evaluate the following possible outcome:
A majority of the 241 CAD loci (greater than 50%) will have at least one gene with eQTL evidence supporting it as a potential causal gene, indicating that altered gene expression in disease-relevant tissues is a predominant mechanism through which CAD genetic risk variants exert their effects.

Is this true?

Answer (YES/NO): NO